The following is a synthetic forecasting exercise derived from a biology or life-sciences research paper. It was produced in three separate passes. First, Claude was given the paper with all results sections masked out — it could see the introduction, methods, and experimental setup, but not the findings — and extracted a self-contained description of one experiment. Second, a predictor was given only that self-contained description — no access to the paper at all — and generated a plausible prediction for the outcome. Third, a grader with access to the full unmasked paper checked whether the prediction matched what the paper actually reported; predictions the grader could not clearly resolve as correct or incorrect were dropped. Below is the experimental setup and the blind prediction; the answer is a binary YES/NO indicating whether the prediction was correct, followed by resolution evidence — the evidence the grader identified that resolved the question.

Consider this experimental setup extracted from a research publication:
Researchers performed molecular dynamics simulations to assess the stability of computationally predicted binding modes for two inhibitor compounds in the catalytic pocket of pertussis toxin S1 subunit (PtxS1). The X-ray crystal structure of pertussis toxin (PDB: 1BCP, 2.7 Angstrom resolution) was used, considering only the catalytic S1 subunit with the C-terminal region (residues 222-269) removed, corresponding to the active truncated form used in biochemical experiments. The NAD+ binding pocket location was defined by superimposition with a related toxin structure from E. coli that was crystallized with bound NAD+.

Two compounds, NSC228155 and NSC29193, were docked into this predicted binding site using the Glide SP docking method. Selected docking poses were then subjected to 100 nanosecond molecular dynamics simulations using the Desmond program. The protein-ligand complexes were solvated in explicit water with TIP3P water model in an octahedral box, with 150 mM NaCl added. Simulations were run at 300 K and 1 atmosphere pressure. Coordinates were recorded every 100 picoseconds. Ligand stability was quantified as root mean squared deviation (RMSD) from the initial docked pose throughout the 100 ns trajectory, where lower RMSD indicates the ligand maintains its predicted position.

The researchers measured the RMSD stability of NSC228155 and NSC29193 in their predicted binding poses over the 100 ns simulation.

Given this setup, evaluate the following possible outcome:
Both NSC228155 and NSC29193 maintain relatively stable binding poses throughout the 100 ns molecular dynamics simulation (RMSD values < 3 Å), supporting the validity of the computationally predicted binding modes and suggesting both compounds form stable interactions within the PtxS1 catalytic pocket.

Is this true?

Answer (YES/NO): YES